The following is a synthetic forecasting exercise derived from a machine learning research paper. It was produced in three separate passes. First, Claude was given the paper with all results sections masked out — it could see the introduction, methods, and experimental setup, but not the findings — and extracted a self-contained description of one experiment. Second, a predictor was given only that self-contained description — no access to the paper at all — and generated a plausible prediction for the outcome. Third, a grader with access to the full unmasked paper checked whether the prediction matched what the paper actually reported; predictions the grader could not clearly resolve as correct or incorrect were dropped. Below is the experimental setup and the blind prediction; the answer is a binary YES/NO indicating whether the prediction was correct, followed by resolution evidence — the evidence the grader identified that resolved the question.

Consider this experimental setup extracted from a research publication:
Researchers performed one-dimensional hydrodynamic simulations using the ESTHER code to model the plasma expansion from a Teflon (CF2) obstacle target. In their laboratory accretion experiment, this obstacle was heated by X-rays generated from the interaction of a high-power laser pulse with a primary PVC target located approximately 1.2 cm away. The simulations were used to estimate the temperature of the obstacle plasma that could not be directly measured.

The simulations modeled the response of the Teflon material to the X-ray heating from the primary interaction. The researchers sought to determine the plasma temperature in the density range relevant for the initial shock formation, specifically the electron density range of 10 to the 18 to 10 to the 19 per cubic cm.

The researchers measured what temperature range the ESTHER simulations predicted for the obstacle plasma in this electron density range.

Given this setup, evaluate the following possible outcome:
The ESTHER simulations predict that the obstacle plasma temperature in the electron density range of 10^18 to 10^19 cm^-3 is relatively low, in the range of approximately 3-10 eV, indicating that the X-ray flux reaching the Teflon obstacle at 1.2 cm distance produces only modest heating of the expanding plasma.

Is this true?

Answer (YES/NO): NO